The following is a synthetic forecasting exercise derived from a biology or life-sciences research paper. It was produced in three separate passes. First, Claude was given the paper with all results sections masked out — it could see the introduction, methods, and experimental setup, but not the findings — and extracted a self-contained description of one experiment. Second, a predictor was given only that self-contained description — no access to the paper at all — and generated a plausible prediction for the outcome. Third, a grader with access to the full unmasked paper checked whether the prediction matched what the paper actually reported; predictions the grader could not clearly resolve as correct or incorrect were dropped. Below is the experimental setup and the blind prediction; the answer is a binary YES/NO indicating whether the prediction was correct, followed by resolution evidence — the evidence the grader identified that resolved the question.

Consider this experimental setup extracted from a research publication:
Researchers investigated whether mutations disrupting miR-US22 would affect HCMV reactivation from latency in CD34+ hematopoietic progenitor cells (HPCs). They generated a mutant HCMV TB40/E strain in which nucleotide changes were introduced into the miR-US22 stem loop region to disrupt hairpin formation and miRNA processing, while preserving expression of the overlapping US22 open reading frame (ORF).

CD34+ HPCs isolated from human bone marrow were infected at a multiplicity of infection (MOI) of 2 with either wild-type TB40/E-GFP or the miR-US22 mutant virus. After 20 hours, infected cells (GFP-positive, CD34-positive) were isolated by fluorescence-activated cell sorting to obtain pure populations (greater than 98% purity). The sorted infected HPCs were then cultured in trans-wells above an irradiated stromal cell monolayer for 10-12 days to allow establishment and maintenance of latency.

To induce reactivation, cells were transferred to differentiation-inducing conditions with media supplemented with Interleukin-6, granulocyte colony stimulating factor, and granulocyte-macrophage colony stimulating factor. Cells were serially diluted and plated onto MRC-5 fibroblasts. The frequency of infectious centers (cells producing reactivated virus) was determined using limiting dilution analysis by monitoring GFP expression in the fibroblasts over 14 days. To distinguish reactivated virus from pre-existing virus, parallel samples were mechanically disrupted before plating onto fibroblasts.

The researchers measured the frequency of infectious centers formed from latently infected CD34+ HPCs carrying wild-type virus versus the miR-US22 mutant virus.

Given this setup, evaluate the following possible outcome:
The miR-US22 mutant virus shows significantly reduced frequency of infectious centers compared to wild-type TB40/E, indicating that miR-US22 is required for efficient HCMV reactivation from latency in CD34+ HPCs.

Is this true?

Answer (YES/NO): YES